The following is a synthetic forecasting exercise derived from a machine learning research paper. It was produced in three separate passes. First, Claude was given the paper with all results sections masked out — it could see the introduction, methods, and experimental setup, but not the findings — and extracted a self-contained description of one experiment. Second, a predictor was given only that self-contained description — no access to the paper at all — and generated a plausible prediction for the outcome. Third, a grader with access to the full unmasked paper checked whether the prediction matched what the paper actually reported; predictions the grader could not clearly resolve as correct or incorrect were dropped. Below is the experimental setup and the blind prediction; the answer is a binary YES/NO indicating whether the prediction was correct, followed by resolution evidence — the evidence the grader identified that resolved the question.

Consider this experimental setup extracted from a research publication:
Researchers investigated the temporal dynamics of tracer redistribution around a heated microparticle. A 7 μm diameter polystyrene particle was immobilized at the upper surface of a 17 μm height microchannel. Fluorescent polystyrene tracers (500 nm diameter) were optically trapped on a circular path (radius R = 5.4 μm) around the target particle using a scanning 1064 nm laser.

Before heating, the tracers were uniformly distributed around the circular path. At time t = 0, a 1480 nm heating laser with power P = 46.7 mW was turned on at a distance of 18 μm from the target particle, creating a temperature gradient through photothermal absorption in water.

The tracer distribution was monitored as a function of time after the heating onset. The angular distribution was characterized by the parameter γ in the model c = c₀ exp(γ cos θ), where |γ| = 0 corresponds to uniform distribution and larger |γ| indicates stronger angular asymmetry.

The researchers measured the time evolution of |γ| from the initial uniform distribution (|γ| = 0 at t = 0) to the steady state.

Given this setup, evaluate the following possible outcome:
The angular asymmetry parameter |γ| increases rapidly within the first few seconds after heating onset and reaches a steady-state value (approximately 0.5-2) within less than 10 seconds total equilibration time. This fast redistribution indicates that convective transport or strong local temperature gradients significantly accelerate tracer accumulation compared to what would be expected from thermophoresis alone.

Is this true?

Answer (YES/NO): NO